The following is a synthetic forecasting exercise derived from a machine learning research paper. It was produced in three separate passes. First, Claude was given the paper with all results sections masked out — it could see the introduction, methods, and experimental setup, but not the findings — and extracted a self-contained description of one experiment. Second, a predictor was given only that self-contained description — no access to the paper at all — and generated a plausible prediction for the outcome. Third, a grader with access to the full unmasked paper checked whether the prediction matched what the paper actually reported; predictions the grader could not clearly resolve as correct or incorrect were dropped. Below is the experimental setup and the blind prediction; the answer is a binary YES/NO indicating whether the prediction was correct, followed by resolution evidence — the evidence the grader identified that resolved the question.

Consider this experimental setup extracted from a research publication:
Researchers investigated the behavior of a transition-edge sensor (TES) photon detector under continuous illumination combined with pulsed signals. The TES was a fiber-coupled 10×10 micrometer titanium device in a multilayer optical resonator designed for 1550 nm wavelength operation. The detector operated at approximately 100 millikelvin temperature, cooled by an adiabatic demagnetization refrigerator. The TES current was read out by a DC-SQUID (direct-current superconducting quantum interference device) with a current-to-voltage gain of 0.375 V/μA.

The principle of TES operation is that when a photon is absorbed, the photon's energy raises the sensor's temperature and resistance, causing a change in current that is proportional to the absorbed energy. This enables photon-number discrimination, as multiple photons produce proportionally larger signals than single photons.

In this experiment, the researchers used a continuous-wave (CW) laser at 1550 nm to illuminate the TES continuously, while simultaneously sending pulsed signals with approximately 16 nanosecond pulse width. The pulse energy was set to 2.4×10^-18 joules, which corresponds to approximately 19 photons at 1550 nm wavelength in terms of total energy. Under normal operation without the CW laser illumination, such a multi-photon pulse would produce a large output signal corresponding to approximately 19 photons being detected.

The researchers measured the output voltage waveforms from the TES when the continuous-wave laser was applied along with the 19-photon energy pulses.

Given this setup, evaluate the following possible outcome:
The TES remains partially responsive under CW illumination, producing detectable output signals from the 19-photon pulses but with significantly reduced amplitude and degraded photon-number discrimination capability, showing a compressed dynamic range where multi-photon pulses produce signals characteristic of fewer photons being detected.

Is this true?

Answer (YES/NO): YES